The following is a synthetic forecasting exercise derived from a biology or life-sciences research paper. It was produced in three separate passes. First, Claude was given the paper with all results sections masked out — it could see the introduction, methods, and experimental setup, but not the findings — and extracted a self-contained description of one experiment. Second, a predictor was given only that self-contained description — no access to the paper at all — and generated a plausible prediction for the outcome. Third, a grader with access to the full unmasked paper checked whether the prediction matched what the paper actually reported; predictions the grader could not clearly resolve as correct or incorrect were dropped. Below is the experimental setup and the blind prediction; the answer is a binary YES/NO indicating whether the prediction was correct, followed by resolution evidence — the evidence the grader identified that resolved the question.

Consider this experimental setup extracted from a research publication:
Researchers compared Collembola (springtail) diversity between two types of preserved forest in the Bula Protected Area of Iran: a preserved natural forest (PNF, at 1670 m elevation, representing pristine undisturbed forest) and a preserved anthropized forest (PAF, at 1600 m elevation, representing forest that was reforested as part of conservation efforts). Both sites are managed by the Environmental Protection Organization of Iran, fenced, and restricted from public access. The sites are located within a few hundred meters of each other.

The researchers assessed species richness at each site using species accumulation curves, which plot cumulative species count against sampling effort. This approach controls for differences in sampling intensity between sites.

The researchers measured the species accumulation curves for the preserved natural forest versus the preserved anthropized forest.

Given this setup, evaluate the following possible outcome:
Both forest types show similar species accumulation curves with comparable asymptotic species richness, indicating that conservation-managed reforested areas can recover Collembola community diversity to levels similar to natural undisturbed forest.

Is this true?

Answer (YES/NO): NO